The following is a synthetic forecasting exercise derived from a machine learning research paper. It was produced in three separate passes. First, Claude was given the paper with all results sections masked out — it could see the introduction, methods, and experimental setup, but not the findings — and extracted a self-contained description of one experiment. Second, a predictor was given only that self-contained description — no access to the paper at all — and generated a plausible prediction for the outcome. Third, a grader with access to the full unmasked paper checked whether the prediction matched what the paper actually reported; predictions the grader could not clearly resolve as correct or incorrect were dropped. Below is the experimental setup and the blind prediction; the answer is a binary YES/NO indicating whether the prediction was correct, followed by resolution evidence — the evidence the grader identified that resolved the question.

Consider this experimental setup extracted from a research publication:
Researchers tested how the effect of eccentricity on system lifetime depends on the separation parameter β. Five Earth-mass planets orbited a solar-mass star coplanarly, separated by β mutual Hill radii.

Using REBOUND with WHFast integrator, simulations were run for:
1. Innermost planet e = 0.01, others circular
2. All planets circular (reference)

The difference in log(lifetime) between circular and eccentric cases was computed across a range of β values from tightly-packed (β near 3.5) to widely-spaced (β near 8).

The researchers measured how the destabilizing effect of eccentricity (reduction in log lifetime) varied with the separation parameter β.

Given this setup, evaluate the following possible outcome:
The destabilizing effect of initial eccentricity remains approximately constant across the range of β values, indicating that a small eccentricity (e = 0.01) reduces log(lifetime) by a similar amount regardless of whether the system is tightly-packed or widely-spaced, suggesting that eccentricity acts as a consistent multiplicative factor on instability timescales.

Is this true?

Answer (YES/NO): NO